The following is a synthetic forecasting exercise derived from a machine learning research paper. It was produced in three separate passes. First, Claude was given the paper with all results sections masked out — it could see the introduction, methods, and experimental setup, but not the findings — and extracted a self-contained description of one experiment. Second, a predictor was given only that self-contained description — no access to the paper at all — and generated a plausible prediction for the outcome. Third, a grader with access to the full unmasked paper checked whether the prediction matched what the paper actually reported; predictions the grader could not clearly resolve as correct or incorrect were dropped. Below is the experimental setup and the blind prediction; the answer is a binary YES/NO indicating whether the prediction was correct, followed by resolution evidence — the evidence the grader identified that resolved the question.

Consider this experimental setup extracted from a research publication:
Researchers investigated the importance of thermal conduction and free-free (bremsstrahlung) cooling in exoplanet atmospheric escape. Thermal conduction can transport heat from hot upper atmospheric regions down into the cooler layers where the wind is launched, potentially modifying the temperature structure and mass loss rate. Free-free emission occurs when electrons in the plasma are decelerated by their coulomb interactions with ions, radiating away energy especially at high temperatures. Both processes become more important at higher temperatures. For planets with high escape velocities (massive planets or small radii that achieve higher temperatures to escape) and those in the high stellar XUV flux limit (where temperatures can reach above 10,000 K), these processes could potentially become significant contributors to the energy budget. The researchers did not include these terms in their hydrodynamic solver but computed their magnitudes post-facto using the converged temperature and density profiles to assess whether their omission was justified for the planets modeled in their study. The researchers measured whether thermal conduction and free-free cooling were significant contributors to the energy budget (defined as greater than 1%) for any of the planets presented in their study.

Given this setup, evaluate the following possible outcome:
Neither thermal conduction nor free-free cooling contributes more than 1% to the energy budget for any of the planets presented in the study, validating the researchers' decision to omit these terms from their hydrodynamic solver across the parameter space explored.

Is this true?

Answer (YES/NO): YES